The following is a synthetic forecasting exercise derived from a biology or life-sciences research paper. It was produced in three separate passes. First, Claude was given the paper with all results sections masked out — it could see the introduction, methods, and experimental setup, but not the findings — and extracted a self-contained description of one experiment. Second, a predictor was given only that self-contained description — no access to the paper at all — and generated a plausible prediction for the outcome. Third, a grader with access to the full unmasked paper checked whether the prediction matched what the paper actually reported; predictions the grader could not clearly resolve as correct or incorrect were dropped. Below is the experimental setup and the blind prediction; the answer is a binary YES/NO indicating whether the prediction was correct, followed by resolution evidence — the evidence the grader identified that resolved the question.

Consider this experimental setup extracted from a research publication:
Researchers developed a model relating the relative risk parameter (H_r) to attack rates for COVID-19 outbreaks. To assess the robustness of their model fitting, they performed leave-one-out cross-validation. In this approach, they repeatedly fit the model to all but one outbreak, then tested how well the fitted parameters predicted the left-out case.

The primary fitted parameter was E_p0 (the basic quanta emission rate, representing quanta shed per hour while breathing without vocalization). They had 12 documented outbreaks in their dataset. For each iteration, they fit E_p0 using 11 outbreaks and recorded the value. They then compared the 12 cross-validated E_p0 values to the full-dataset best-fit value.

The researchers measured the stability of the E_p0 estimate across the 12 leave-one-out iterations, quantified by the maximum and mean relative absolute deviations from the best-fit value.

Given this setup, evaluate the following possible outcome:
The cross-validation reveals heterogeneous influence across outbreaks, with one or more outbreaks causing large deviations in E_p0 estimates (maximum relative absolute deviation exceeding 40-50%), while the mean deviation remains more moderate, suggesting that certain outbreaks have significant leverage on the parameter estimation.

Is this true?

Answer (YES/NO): NO